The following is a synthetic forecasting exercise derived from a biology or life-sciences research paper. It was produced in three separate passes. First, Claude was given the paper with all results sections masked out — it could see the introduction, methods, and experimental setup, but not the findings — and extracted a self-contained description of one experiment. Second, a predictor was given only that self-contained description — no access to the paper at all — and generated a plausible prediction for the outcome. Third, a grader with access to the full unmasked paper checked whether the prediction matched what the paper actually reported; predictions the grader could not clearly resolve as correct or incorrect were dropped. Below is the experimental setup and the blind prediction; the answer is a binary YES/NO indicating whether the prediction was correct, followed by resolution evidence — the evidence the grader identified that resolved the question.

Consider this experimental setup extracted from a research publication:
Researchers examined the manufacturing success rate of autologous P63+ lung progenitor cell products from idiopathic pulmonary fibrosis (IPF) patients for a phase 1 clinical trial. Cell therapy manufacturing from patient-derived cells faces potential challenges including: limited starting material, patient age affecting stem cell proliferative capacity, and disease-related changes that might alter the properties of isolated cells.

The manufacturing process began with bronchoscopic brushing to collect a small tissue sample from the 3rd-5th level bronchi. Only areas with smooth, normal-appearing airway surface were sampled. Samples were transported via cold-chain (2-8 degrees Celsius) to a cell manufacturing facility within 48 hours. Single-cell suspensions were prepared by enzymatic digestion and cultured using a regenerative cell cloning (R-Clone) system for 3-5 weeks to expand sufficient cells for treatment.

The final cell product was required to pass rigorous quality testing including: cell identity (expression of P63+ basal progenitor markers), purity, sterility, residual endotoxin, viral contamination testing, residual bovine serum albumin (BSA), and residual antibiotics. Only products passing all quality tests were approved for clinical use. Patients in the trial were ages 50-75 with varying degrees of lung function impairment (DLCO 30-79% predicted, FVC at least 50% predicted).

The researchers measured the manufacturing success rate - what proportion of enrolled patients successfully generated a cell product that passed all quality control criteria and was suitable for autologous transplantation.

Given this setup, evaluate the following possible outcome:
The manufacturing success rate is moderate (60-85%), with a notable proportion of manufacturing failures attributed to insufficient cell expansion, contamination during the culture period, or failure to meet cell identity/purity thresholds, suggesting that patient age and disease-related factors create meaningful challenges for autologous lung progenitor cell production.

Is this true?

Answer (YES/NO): NO